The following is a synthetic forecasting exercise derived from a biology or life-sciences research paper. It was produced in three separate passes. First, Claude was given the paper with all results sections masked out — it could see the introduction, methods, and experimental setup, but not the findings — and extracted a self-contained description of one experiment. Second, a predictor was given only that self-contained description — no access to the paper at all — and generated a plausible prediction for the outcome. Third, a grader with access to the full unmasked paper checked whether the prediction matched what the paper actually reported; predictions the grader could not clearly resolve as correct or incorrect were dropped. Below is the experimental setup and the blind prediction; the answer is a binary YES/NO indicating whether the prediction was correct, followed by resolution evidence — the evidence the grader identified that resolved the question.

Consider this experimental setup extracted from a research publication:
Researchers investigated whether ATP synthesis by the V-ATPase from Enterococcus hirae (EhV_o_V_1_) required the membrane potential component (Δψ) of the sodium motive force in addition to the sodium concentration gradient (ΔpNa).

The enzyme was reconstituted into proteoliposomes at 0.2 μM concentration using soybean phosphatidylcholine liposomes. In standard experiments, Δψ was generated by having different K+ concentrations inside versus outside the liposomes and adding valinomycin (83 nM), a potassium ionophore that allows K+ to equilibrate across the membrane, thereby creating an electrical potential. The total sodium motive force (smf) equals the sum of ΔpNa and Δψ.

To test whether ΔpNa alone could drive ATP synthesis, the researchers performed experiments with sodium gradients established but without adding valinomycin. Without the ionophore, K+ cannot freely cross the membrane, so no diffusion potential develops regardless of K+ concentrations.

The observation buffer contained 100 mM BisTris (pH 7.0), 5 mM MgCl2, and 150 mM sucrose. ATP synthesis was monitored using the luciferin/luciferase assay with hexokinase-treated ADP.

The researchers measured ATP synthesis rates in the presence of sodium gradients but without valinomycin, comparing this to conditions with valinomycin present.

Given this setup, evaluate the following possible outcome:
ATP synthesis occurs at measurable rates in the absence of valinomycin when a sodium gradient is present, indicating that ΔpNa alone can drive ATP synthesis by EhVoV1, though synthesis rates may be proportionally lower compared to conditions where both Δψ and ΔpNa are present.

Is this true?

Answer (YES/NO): NO